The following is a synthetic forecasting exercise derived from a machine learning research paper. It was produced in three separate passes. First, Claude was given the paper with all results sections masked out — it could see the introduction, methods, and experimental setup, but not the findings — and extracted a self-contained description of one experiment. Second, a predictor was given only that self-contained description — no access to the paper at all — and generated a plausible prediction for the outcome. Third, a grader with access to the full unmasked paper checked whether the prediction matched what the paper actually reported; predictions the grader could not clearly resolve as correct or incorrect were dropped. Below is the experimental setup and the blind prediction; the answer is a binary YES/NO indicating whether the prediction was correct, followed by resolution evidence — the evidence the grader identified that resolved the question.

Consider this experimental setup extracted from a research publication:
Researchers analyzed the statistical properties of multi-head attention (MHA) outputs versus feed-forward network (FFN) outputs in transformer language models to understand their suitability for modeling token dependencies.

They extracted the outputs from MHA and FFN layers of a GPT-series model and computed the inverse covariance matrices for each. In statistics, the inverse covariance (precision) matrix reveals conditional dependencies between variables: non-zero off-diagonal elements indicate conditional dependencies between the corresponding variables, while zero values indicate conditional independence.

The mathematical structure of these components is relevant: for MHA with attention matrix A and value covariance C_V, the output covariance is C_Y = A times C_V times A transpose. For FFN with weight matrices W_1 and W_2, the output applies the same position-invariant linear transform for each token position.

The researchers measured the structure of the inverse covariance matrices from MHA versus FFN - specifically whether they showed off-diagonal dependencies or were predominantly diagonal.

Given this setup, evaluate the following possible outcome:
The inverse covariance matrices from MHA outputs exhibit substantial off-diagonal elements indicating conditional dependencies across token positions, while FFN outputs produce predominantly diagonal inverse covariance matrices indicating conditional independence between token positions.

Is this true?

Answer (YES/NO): YES